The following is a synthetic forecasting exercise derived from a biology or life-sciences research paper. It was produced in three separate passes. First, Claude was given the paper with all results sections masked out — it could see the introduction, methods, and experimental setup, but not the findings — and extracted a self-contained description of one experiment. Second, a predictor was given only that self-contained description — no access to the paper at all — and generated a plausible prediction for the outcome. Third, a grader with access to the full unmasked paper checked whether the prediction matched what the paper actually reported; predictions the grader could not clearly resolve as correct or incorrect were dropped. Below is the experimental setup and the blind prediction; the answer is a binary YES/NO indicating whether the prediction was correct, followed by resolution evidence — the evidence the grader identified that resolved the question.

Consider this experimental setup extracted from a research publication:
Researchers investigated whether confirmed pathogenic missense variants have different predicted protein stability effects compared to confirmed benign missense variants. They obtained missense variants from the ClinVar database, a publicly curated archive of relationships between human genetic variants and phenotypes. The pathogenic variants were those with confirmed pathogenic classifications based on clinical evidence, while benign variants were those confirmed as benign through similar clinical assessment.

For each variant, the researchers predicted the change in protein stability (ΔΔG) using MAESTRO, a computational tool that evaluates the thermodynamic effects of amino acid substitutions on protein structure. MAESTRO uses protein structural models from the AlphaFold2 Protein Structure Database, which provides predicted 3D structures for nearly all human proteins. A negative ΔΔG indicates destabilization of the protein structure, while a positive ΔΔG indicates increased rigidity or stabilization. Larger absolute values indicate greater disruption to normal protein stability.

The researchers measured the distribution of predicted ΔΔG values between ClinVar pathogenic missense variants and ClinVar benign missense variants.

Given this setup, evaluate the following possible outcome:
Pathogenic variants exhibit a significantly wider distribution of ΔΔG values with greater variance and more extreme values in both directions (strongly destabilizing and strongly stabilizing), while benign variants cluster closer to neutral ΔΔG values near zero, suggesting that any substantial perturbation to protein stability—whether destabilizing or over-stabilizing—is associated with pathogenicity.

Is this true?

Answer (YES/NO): NO